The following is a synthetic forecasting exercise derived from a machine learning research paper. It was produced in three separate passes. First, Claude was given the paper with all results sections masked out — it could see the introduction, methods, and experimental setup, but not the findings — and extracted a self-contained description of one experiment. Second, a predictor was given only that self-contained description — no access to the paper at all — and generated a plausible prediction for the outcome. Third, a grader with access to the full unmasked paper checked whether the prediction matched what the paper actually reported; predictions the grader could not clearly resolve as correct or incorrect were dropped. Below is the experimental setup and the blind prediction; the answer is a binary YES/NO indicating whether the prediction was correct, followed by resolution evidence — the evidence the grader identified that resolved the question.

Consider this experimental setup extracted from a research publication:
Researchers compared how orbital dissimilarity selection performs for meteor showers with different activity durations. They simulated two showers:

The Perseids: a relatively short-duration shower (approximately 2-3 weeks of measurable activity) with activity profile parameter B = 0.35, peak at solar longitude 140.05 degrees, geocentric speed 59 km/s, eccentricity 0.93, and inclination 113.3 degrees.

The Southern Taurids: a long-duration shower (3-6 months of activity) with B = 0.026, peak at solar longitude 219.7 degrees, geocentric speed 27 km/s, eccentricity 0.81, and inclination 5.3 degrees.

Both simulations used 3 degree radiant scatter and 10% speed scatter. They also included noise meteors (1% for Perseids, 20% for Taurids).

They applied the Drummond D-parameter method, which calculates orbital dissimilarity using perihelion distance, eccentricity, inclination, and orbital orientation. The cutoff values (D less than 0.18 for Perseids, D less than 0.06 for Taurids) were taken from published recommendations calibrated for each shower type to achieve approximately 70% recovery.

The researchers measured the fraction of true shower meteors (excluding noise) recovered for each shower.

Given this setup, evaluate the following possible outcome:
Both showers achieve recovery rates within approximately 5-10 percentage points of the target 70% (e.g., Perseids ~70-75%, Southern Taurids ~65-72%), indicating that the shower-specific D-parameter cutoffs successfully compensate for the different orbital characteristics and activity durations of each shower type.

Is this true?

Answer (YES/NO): NO